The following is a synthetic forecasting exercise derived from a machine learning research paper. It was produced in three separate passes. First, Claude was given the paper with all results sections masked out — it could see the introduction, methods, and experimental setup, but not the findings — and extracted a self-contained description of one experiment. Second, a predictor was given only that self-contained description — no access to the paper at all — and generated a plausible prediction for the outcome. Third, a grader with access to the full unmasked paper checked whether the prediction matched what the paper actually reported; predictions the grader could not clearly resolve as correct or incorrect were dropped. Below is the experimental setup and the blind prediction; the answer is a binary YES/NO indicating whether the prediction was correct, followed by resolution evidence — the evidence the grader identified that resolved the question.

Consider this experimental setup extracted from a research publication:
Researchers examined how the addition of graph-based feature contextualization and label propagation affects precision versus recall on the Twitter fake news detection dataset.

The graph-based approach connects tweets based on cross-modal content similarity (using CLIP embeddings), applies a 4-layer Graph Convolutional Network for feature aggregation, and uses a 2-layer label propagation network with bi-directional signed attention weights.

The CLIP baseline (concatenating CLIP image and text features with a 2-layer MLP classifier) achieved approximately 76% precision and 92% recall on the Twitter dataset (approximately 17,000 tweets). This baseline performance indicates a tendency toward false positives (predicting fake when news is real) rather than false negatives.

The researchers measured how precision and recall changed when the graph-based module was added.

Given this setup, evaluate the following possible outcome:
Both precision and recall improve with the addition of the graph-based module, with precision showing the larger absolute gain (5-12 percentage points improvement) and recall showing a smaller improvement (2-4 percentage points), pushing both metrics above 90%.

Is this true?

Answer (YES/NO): NO